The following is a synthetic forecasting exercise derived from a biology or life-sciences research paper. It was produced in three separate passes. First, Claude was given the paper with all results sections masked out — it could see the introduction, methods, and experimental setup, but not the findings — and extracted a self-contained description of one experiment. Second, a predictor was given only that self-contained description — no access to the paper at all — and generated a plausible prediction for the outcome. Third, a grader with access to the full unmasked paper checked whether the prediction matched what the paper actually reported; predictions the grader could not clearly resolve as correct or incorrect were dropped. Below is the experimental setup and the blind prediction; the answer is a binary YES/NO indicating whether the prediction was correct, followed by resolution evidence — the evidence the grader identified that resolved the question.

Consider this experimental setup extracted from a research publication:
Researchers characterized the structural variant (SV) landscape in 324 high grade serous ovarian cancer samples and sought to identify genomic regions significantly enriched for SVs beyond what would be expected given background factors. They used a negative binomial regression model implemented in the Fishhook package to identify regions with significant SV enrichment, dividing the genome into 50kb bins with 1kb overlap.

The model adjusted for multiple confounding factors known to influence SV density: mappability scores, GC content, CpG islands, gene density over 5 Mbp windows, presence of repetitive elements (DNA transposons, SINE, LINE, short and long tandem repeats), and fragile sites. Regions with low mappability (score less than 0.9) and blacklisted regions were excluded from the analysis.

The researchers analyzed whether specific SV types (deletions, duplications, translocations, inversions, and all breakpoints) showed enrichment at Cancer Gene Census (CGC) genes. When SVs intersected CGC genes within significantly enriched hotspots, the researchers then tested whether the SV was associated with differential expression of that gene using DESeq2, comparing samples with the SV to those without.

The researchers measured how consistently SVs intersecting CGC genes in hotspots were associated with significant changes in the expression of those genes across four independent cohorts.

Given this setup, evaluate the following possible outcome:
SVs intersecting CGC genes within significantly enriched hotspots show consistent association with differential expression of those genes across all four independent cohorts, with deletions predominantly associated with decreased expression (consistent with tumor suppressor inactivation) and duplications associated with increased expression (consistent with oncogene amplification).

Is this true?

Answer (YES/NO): NO